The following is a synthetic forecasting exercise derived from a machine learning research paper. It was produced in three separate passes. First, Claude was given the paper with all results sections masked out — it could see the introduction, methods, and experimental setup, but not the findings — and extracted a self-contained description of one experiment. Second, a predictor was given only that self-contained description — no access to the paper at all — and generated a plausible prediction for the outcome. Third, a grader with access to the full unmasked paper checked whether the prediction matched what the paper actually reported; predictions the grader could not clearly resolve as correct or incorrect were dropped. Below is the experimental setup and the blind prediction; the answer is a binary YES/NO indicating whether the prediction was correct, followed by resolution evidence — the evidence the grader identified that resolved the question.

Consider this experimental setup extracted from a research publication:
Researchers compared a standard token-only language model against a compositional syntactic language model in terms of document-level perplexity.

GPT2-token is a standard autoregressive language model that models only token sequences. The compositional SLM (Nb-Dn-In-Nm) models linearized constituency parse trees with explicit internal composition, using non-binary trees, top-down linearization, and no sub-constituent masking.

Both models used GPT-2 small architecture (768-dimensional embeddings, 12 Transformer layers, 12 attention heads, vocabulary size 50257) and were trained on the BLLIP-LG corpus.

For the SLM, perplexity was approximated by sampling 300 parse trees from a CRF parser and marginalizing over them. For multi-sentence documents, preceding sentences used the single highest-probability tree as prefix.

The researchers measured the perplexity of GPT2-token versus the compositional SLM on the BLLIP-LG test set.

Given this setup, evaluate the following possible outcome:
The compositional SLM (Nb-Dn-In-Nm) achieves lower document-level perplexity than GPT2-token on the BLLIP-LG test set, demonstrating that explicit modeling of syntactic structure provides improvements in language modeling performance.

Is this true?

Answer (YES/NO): NO